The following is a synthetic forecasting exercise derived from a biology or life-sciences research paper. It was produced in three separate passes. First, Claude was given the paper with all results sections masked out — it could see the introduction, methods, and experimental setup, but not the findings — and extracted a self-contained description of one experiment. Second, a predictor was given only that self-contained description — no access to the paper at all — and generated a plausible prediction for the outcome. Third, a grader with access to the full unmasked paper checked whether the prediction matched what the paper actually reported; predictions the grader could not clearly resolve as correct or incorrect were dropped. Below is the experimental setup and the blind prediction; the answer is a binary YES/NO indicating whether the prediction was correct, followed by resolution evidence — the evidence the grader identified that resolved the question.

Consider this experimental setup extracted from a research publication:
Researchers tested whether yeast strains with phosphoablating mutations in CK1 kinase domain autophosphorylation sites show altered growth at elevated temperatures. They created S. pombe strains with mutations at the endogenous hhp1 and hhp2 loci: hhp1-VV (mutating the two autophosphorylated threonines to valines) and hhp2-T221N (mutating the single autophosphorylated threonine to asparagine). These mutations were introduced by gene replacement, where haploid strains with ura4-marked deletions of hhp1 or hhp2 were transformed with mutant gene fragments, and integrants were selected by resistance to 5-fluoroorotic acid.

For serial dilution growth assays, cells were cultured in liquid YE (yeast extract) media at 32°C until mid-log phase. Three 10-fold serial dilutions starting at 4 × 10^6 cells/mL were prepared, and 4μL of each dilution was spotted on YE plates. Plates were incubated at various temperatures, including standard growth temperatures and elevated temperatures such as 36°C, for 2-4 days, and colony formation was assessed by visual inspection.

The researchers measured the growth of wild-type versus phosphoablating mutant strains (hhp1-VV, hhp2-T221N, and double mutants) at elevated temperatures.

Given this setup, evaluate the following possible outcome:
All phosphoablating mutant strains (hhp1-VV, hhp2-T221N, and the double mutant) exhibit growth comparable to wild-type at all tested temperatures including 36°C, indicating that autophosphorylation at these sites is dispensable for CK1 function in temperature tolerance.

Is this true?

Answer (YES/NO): NO